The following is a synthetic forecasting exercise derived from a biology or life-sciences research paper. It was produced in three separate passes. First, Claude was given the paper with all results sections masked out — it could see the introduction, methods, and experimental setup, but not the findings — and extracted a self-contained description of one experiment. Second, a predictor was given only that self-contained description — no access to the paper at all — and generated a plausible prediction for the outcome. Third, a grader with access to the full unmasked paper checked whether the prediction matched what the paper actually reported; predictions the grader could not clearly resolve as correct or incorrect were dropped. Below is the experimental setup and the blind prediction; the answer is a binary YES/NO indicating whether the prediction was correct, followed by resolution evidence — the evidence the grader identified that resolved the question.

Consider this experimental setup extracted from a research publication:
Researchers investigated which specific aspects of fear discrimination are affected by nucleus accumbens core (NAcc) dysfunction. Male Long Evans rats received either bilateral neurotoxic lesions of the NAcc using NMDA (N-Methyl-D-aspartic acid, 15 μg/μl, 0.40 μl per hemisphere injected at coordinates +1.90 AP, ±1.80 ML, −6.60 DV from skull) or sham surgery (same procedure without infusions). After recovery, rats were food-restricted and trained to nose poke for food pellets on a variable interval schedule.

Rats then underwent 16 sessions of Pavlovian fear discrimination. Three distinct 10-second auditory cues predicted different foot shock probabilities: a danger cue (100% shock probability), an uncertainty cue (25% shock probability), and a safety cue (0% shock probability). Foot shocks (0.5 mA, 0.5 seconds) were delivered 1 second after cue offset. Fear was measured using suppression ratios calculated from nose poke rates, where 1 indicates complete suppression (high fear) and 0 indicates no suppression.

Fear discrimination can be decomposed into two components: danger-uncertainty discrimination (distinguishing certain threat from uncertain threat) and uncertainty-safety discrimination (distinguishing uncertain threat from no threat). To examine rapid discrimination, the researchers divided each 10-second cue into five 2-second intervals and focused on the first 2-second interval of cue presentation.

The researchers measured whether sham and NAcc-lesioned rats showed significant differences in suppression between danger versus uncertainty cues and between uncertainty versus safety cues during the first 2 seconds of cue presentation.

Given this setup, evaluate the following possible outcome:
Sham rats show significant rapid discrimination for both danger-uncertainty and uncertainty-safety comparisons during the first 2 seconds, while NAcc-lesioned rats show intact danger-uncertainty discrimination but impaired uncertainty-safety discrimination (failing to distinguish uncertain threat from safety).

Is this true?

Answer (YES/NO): YES